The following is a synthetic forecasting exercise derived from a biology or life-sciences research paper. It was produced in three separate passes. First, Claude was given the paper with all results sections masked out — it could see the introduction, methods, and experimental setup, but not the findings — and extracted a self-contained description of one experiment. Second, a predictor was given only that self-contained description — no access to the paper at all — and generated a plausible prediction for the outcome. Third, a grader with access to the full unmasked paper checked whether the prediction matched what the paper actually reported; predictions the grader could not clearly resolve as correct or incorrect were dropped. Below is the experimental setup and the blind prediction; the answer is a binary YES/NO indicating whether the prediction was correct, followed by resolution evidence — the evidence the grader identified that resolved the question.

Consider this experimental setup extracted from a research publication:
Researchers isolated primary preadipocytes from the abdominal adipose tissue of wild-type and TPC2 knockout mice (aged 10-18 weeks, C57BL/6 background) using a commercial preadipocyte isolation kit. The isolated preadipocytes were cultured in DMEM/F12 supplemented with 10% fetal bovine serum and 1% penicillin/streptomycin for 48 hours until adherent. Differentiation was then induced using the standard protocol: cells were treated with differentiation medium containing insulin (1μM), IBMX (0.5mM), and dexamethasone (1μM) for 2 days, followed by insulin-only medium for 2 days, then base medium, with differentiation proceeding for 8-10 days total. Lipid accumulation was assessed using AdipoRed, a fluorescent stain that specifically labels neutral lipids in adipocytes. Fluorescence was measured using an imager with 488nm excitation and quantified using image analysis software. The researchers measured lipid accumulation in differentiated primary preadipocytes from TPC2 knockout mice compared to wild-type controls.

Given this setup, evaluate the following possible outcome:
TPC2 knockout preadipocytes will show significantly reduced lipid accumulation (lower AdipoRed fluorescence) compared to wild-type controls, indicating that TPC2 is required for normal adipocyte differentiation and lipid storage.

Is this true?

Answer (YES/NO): YES